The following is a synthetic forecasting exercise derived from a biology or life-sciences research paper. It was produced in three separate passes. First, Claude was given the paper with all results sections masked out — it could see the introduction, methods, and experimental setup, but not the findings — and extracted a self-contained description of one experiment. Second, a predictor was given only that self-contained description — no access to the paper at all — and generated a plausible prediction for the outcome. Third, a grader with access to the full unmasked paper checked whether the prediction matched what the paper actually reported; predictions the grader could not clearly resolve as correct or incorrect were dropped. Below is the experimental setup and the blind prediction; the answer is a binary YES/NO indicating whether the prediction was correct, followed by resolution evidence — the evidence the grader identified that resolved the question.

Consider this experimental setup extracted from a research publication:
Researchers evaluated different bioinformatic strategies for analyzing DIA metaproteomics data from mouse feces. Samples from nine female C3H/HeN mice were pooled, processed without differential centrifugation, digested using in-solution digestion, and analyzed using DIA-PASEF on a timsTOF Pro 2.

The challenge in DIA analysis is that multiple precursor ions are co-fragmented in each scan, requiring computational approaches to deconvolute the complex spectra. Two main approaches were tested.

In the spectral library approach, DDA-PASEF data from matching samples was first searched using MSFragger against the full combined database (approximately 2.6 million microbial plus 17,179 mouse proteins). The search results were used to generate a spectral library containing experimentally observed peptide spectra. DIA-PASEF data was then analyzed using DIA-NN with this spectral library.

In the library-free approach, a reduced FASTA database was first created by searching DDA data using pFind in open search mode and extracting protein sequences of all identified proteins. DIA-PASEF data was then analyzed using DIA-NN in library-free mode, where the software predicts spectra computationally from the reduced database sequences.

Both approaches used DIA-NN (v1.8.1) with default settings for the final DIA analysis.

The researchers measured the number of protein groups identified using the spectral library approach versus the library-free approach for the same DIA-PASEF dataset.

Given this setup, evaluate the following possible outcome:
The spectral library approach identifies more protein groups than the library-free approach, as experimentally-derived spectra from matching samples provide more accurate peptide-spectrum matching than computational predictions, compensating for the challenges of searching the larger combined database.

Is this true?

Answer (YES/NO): NO